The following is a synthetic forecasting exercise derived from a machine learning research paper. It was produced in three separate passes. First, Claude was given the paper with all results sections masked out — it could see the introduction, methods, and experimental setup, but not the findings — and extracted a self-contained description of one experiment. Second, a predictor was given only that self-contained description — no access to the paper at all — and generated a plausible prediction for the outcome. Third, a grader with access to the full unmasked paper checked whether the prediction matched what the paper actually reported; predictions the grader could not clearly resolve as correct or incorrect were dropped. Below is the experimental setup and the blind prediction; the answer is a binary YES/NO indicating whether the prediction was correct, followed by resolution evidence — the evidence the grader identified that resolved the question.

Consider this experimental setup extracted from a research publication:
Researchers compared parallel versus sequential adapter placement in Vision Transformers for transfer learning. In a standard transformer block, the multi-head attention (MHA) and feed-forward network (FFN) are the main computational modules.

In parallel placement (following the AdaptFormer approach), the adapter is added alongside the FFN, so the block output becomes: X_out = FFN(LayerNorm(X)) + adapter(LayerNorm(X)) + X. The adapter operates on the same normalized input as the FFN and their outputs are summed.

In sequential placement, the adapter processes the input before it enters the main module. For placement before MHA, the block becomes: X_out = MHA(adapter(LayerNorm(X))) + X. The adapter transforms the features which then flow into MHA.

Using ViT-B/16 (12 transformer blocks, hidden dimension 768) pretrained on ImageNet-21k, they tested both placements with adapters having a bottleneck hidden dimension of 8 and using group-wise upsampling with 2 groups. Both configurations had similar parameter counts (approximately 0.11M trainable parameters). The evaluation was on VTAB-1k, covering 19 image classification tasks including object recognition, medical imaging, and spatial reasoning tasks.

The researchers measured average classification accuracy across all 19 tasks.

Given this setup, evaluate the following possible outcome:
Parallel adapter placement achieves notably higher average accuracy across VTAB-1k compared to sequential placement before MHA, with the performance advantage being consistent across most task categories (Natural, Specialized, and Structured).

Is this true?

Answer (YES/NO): NO